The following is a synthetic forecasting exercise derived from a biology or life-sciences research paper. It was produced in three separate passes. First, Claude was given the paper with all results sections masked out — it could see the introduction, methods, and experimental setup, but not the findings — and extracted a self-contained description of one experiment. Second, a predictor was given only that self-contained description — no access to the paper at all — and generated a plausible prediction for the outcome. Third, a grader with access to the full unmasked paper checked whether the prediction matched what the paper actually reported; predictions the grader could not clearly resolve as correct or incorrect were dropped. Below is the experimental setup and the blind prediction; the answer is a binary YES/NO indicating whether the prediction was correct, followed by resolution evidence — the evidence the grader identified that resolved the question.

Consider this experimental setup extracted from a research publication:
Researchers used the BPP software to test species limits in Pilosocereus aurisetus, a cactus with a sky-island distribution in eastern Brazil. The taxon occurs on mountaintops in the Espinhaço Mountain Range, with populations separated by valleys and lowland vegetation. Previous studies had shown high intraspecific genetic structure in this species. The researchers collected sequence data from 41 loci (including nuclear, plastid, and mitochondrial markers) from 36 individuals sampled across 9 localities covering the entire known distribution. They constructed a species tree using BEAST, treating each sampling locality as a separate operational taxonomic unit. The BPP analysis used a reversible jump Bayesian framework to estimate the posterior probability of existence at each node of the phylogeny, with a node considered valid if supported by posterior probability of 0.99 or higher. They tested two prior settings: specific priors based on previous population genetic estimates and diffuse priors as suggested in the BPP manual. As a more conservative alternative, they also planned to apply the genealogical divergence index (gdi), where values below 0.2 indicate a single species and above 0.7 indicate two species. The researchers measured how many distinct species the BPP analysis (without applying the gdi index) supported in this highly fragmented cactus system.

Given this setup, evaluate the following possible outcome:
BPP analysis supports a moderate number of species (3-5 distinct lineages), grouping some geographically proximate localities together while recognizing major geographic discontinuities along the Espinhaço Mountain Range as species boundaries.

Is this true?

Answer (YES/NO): YES